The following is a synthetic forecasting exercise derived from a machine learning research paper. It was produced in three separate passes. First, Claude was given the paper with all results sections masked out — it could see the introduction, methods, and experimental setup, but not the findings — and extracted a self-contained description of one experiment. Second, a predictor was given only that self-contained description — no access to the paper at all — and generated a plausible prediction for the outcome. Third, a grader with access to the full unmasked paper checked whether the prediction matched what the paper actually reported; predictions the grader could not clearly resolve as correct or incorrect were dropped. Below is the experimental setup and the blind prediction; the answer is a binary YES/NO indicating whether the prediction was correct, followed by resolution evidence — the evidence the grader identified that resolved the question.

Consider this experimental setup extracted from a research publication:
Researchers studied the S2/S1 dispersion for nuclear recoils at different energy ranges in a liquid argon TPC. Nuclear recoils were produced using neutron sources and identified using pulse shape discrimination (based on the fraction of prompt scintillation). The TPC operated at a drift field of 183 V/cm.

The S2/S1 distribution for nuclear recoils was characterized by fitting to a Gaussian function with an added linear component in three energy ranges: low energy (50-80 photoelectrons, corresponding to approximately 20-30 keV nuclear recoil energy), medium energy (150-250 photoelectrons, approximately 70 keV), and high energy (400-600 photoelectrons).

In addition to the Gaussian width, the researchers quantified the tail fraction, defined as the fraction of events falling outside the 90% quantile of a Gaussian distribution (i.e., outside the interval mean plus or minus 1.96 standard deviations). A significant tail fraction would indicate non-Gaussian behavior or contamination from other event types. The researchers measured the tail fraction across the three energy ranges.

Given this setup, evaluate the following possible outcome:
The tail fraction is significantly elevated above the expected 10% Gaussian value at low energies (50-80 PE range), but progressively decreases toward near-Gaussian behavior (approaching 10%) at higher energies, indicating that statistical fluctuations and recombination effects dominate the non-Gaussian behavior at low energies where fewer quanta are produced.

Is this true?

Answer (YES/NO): NO